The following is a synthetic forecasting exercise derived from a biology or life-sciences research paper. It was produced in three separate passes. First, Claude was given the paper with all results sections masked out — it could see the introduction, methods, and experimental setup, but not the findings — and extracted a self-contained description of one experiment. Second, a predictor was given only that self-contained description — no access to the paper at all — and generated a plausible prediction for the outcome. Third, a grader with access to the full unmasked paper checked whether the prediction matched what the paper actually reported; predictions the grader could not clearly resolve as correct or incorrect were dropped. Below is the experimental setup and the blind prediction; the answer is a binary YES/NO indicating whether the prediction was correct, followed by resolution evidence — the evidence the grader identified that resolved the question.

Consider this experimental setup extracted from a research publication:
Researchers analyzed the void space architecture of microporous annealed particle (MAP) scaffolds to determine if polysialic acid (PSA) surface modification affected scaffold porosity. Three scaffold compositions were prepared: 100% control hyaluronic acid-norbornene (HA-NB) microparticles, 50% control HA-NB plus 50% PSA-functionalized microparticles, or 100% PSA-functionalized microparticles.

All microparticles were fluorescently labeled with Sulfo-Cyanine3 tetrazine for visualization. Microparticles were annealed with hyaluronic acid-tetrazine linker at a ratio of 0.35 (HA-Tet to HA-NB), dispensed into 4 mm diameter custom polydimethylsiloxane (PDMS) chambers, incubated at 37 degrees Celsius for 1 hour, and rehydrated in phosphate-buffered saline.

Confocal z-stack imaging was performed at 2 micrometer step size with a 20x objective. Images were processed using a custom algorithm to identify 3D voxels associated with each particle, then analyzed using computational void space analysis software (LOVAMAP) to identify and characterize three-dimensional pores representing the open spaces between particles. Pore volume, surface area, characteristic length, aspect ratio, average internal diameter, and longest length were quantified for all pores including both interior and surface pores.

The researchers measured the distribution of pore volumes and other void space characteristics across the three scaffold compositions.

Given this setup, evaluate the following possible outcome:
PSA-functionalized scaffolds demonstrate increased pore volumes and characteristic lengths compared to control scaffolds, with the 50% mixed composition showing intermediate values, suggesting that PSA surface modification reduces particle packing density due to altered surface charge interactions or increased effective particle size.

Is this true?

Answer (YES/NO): NO